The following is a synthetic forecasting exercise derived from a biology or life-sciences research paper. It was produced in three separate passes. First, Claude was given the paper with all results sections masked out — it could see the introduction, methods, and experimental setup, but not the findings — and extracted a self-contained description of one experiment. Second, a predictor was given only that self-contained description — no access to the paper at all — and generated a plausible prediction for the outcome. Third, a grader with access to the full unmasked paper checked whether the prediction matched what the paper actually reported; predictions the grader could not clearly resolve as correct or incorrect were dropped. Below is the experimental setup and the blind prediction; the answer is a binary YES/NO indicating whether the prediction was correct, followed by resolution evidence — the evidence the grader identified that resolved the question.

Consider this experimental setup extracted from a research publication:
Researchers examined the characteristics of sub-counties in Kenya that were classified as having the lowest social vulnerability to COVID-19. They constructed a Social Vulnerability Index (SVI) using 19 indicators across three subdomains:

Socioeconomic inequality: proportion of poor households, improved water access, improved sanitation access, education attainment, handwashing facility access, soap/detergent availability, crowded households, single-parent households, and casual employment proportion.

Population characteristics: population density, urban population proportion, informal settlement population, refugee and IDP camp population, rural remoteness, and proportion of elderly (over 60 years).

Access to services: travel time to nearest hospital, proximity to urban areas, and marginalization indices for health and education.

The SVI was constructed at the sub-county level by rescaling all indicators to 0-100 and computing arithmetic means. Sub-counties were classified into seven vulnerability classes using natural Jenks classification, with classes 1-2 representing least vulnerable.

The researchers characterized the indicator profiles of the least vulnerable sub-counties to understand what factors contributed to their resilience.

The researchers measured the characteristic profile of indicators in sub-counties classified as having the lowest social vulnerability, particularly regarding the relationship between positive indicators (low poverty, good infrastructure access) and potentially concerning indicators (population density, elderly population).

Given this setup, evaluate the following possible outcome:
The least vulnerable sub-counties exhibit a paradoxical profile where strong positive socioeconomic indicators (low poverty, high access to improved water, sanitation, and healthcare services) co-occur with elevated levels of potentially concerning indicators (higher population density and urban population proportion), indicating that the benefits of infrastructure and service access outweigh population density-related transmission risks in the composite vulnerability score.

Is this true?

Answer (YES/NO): YES